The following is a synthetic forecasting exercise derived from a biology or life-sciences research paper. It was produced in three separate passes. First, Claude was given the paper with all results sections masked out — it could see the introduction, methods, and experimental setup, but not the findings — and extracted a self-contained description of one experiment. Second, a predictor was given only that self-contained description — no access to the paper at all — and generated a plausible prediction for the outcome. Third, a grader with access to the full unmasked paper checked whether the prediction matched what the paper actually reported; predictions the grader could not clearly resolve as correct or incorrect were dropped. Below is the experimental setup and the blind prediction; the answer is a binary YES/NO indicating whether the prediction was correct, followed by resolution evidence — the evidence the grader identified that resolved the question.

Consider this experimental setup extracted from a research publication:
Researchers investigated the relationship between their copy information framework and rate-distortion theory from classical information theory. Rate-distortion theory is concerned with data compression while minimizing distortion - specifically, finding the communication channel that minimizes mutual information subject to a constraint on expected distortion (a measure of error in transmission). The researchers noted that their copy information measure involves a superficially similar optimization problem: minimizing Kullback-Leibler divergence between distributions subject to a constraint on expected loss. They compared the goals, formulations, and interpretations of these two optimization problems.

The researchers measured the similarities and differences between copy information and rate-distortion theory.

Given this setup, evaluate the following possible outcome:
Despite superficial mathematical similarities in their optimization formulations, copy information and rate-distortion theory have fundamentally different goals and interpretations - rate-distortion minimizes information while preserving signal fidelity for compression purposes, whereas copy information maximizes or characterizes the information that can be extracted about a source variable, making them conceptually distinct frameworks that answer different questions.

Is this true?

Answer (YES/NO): YES